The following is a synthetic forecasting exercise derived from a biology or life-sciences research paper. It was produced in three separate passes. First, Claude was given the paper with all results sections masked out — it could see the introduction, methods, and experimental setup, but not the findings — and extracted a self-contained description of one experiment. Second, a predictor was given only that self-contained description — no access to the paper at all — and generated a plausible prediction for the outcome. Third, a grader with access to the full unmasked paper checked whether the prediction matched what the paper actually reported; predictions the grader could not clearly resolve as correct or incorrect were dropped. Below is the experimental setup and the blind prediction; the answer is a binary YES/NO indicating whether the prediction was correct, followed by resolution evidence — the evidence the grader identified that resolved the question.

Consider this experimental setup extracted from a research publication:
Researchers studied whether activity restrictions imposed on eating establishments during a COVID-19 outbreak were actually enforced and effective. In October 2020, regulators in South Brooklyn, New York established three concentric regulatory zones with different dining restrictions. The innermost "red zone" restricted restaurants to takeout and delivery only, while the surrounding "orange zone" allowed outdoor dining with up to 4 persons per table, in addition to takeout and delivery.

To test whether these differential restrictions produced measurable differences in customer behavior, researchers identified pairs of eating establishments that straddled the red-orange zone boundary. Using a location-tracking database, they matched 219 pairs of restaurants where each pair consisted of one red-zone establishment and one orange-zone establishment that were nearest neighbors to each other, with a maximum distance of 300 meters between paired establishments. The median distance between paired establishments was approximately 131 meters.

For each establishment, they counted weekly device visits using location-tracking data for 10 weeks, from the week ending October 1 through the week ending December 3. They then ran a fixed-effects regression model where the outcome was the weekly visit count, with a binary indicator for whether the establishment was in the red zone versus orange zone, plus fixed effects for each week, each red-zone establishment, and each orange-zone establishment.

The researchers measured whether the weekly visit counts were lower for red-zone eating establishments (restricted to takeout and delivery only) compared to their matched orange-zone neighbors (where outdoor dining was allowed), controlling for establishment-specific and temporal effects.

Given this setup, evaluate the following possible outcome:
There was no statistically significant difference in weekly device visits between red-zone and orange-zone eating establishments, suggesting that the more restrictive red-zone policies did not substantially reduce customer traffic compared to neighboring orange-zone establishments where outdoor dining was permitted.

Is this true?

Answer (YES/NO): NO